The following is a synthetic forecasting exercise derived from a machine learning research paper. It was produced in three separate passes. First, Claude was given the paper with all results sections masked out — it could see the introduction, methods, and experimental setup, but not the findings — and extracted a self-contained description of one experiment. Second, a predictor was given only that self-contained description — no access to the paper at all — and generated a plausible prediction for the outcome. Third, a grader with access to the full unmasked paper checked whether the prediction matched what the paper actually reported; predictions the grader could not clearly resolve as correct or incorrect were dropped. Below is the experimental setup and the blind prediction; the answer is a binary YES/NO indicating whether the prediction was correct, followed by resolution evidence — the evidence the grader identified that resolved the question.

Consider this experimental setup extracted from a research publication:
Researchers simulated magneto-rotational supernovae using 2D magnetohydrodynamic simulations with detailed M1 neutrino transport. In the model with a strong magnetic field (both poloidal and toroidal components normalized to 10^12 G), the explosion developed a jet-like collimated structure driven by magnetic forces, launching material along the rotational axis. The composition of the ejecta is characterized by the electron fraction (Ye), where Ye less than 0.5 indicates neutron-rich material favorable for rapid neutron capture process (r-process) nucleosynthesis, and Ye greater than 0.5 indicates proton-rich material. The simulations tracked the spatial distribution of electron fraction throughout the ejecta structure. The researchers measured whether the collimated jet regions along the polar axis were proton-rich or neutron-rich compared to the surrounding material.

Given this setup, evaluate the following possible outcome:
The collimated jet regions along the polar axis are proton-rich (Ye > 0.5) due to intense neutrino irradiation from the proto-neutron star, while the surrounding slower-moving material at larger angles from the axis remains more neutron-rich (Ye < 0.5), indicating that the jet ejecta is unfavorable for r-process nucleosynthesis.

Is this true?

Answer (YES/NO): YES